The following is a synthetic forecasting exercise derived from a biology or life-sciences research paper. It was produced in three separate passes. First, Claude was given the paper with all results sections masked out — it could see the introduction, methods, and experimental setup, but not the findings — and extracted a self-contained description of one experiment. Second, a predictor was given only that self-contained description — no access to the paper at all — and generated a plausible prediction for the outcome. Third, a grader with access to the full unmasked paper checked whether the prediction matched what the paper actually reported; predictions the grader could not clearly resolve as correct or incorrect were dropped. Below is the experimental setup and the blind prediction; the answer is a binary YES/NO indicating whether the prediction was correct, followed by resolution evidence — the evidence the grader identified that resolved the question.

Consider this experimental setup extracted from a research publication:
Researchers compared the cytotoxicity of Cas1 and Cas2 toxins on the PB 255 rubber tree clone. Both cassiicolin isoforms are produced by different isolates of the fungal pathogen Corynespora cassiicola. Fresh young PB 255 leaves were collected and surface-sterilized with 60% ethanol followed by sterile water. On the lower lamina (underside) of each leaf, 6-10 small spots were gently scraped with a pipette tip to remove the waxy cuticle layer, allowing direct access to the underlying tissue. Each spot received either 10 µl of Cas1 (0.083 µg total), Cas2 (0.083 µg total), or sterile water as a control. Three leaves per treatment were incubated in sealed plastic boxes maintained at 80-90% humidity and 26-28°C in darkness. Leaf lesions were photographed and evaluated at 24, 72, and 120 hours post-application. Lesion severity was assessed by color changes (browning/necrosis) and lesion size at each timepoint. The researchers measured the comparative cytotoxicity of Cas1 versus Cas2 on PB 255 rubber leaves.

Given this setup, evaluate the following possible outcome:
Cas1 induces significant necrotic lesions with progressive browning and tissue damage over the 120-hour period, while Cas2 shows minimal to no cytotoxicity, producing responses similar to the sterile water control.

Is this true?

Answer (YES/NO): YES